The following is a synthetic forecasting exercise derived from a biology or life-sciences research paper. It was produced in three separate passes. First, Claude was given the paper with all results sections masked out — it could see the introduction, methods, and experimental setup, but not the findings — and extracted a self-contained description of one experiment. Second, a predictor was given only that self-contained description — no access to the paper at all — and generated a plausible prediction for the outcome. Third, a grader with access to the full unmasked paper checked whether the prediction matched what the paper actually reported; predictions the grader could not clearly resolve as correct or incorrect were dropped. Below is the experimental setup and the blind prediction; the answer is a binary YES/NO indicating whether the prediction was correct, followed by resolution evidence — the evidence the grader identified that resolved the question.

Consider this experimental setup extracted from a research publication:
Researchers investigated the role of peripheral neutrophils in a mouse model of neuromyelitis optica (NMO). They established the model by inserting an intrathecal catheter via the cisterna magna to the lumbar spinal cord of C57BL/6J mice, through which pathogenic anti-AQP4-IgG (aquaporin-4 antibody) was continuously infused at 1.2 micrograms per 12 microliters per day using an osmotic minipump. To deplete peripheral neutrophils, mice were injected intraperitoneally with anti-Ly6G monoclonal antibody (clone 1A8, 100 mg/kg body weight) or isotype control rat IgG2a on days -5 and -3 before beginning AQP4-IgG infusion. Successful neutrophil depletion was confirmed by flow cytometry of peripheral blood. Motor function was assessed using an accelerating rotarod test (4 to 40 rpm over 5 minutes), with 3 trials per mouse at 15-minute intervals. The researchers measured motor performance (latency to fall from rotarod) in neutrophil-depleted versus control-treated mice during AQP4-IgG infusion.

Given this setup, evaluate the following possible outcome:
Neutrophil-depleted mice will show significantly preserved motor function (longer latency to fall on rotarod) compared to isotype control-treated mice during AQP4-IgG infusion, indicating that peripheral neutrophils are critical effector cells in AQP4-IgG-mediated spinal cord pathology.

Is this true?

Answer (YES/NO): YES